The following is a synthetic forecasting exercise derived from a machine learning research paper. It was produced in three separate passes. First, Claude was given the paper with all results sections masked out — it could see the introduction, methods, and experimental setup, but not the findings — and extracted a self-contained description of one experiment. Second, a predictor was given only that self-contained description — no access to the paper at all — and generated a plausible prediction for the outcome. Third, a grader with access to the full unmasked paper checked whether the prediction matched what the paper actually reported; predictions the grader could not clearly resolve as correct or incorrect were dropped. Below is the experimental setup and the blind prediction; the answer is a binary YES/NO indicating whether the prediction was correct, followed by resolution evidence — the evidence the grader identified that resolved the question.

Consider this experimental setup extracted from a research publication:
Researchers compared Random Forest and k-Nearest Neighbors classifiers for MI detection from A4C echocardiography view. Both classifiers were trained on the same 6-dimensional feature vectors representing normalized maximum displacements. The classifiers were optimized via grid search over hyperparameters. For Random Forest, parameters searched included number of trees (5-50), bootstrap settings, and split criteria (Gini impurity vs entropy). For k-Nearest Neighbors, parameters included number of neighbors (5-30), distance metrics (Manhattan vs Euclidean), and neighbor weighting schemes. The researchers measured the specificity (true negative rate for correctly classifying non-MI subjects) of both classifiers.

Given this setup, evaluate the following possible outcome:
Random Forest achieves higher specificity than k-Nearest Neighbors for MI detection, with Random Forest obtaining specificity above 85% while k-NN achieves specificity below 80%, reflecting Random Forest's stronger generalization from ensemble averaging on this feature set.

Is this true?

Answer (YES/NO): NO